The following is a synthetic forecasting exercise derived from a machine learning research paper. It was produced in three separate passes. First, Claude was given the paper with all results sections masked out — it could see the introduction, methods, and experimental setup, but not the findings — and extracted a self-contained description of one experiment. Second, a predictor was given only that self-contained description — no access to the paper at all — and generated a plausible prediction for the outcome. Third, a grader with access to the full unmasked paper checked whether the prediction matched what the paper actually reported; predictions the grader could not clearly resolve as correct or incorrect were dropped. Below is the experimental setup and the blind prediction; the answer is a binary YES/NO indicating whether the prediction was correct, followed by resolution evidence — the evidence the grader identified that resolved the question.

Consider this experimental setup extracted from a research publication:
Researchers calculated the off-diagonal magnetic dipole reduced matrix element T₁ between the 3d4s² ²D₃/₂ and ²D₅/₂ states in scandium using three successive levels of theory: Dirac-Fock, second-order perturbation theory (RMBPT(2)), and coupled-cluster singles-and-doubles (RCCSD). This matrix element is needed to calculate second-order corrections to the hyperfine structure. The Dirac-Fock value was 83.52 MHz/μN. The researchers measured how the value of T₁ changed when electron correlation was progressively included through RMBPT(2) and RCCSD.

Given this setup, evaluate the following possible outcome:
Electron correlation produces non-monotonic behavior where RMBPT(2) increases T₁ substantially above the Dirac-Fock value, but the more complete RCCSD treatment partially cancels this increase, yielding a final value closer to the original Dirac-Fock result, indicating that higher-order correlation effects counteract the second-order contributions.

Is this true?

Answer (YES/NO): YES